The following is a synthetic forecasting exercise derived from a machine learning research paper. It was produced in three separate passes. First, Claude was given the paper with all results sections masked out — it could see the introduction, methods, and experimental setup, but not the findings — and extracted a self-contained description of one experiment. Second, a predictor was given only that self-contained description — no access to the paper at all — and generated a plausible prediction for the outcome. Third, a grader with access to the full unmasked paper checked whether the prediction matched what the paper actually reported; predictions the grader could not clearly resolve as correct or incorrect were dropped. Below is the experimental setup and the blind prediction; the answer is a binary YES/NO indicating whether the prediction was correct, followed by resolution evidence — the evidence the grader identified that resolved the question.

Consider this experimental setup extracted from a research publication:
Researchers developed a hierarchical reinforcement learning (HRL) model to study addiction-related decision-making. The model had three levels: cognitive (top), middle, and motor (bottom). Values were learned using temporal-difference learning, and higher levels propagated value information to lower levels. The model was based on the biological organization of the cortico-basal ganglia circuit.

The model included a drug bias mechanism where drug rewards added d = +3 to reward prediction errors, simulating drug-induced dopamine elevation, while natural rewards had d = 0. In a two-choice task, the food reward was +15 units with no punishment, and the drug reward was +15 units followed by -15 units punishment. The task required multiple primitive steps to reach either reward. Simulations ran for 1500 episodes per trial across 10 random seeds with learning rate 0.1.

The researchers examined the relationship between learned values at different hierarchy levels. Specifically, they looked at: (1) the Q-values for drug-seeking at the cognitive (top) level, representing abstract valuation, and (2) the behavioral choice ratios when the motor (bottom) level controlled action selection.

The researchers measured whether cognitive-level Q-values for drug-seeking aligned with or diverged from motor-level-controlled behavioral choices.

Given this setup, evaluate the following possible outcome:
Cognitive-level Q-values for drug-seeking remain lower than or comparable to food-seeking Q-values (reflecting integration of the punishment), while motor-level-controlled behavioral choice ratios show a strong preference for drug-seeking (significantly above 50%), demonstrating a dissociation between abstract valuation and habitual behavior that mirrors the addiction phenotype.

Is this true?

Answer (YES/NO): YES